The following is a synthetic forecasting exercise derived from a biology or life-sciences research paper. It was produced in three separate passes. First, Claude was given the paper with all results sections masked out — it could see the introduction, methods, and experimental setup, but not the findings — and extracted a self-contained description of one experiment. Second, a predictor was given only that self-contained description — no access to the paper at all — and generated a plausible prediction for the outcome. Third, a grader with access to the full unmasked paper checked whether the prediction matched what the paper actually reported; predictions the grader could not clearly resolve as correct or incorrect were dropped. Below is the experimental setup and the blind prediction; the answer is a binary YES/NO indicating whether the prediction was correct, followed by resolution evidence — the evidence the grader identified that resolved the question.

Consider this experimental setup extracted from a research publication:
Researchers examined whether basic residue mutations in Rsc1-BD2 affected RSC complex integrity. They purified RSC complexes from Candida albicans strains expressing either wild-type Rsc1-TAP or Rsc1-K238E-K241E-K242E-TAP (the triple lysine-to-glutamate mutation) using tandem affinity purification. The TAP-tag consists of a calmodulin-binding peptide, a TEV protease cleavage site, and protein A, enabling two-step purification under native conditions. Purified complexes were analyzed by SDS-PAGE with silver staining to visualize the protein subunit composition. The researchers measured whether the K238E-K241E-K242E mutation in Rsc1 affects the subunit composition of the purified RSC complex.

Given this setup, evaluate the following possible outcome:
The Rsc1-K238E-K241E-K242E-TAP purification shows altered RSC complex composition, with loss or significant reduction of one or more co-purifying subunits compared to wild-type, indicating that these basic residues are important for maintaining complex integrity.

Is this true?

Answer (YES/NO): NO